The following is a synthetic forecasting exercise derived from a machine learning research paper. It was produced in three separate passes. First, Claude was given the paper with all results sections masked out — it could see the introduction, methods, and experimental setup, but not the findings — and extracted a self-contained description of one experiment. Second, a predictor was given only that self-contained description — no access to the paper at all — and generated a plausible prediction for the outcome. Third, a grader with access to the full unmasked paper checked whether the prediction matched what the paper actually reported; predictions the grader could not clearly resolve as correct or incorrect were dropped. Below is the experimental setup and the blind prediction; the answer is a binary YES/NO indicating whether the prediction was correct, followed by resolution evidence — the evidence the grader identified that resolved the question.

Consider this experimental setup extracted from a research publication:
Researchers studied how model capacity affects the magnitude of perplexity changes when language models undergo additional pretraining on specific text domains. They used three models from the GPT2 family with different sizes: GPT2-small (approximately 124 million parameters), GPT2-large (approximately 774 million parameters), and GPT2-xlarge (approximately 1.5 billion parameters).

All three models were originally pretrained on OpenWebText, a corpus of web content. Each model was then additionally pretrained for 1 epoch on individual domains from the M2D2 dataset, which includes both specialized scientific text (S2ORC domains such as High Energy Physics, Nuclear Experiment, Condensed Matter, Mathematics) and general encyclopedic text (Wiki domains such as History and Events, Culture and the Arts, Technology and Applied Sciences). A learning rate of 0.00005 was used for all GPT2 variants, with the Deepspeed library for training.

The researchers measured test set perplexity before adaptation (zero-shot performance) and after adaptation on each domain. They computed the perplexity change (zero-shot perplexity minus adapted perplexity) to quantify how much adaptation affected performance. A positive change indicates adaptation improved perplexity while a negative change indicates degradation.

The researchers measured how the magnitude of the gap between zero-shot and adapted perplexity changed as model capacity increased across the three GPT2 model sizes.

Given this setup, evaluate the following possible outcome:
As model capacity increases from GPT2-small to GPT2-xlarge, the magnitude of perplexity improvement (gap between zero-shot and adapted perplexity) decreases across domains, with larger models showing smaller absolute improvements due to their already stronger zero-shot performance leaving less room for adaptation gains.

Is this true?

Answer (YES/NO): YES